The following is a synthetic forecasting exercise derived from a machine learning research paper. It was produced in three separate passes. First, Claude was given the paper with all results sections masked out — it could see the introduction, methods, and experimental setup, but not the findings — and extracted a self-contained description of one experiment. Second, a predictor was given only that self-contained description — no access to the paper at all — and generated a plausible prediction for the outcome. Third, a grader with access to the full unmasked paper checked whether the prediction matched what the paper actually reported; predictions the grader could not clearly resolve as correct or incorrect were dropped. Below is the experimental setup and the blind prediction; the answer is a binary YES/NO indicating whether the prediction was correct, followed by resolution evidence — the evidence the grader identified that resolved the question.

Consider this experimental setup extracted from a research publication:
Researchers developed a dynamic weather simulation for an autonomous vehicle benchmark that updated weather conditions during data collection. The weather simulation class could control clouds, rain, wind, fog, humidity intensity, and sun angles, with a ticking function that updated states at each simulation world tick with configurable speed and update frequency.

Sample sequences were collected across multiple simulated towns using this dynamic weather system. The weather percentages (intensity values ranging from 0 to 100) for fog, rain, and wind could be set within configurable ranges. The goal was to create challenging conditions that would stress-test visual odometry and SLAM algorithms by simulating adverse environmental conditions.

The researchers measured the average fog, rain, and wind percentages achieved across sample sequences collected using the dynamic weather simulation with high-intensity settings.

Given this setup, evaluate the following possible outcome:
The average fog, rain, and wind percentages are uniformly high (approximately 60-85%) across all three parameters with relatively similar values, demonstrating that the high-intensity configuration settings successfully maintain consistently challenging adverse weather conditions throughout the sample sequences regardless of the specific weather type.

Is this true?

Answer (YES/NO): NO